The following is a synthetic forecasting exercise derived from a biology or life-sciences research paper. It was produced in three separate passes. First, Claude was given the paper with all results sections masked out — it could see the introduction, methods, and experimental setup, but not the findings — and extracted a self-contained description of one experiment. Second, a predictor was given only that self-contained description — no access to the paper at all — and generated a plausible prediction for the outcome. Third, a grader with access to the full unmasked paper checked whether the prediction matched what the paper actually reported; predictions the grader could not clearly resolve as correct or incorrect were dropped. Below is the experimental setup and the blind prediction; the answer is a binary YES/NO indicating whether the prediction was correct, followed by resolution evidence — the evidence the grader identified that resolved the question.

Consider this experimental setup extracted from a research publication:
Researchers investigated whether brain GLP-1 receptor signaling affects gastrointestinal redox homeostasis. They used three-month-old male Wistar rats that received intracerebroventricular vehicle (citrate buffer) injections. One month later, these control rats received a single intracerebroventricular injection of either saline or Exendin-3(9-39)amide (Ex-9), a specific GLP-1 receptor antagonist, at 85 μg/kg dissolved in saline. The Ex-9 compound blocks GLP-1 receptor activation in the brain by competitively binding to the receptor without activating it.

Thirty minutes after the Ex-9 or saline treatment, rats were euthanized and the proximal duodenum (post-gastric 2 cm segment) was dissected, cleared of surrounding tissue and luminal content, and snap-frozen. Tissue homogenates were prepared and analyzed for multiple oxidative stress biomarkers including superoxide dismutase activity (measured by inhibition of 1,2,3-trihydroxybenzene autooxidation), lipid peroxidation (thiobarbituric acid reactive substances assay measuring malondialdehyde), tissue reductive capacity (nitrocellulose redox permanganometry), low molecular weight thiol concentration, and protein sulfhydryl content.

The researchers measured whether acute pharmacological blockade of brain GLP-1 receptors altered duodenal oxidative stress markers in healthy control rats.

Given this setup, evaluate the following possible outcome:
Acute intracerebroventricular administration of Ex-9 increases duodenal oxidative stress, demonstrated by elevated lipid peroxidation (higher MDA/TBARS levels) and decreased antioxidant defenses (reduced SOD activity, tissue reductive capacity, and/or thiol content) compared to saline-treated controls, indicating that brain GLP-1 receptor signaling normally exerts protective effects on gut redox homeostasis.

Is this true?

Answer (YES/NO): YES